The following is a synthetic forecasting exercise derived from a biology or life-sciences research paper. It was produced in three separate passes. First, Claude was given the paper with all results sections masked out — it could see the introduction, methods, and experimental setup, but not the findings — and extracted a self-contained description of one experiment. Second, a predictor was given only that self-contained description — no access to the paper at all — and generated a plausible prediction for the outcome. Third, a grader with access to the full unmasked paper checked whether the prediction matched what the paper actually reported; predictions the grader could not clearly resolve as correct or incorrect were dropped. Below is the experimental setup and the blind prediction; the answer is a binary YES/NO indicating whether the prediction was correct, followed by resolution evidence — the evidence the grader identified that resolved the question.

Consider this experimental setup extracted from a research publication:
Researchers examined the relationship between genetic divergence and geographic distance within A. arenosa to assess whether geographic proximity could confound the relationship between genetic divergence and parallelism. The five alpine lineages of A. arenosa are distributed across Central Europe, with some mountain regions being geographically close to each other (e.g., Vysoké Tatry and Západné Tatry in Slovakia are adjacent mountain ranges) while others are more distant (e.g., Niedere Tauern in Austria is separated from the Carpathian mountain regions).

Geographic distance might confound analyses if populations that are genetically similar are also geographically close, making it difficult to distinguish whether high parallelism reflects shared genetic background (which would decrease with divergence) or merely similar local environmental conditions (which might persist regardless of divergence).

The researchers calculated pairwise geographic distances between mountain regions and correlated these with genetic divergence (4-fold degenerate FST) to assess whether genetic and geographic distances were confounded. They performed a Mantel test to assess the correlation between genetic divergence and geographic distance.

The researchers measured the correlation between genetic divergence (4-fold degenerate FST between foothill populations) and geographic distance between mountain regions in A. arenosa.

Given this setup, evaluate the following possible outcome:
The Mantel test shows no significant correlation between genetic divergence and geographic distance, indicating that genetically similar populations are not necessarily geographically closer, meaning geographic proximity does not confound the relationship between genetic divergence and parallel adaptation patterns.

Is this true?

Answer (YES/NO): NO